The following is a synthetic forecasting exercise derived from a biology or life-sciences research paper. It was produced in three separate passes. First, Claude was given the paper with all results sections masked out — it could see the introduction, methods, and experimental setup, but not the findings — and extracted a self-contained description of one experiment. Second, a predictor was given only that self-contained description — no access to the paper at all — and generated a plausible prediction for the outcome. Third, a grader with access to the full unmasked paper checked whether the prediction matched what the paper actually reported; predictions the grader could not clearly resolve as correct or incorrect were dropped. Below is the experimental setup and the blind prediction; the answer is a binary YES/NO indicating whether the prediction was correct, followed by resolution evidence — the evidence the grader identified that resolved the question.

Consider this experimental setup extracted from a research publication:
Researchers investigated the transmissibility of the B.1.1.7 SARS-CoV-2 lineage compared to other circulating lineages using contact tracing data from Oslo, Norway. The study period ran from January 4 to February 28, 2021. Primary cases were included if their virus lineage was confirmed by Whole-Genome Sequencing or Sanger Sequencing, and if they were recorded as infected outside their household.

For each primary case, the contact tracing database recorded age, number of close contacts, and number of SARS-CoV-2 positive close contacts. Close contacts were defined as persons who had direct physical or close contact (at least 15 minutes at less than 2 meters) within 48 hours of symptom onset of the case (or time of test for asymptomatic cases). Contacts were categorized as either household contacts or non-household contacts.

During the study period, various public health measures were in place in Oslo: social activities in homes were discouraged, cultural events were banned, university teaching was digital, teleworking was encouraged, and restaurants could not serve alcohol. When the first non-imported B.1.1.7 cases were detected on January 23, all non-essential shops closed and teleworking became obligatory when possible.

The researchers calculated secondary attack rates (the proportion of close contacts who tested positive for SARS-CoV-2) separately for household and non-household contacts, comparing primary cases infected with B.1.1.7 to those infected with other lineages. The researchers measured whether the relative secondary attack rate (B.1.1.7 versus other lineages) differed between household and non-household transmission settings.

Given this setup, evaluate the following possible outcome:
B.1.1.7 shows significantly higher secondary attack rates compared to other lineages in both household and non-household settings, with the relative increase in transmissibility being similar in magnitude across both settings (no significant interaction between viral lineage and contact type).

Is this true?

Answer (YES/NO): NO